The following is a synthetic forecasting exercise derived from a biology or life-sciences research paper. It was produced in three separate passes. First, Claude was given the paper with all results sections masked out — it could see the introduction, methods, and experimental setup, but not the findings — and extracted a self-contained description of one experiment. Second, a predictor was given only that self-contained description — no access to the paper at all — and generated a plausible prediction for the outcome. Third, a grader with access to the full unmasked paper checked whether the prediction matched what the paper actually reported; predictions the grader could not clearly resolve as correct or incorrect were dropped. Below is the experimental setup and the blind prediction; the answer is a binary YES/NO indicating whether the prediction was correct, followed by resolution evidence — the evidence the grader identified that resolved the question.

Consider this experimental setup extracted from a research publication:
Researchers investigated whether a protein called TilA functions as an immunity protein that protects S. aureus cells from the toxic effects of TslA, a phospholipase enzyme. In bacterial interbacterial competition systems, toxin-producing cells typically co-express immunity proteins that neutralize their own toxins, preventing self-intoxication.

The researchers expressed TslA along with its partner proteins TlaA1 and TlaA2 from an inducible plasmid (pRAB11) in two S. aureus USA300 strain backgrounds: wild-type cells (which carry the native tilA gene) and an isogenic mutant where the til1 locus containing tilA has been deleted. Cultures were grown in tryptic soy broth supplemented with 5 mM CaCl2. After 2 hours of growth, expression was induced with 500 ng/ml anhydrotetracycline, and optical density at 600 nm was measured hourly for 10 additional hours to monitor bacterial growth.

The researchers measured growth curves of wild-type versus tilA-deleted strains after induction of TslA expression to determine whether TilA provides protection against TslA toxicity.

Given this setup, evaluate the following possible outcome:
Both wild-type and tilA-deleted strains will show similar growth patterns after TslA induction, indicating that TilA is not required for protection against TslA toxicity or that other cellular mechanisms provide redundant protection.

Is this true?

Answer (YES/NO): NO